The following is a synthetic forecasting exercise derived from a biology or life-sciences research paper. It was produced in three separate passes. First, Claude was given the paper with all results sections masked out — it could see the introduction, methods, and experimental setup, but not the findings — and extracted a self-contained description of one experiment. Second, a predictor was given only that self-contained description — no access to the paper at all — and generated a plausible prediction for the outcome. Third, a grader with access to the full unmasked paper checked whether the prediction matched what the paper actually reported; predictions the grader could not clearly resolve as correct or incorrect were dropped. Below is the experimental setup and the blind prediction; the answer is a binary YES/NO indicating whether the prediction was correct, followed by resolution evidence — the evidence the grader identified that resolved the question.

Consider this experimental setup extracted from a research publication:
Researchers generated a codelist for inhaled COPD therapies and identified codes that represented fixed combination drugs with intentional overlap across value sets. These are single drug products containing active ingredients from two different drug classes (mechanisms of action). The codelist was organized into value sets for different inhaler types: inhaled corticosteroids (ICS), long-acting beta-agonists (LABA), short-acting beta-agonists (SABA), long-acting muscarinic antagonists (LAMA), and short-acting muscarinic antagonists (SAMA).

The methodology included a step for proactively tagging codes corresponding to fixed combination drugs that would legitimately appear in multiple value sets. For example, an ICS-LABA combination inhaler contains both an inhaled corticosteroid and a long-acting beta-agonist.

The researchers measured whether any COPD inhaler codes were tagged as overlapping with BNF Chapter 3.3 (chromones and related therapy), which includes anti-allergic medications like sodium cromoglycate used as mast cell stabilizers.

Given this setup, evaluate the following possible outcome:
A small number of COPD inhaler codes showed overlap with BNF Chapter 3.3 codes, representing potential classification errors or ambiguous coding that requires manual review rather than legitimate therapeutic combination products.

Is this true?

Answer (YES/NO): NO